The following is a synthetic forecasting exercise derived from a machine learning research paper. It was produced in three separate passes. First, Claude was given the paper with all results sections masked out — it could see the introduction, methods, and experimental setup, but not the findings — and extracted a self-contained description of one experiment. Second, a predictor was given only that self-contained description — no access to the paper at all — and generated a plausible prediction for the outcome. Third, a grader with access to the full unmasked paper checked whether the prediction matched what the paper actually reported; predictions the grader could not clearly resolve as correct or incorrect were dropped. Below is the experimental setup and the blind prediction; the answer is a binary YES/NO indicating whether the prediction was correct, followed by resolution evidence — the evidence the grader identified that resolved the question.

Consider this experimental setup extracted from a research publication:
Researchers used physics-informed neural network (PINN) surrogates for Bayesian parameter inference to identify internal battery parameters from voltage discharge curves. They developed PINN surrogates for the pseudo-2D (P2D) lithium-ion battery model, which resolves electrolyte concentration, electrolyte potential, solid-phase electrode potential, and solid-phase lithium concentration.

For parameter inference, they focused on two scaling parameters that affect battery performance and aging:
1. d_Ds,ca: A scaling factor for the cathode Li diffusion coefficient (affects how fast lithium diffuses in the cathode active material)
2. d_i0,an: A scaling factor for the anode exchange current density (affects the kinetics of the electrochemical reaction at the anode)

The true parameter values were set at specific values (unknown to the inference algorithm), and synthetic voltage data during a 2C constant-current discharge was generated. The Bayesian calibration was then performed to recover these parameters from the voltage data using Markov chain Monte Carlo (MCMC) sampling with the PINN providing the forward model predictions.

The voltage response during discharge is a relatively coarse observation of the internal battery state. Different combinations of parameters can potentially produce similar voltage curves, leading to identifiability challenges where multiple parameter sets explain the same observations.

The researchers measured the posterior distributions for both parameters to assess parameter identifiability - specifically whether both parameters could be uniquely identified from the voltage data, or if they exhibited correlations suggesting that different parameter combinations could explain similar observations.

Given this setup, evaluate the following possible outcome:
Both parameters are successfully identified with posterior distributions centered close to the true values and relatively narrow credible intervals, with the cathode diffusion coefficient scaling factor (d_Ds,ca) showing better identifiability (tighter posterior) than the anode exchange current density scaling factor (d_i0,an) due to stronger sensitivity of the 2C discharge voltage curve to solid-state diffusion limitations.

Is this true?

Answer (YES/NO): YES